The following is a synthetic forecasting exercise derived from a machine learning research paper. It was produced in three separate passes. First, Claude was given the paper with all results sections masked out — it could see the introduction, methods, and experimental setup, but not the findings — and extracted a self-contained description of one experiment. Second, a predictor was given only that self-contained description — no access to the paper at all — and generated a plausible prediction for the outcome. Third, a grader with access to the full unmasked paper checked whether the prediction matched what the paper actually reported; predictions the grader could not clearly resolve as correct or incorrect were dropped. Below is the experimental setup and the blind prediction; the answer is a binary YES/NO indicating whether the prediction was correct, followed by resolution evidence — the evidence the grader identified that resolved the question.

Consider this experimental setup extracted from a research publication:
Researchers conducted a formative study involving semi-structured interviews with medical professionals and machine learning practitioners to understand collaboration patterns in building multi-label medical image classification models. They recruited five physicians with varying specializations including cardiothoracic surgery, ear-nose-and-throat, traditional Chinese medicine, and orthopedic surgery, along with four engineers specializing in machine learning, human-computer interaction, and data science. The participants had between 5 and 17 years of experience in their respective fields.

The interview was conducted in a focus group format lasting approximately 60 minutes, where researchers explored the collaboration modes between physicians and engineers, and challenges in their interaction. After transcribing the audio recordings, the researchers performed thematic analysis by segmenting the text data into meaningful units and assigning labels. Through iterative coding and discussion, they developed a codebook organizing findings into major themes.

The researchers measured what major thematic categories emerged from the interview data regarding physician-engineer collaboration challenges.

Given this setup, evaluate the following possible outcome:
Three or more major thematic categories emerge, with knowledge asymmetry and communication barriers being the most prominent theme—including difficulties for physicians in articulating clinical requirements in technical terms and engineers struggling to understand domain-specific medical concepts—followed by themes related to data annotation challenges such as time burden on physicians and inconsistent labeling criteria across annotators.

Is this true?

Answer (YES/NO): NO